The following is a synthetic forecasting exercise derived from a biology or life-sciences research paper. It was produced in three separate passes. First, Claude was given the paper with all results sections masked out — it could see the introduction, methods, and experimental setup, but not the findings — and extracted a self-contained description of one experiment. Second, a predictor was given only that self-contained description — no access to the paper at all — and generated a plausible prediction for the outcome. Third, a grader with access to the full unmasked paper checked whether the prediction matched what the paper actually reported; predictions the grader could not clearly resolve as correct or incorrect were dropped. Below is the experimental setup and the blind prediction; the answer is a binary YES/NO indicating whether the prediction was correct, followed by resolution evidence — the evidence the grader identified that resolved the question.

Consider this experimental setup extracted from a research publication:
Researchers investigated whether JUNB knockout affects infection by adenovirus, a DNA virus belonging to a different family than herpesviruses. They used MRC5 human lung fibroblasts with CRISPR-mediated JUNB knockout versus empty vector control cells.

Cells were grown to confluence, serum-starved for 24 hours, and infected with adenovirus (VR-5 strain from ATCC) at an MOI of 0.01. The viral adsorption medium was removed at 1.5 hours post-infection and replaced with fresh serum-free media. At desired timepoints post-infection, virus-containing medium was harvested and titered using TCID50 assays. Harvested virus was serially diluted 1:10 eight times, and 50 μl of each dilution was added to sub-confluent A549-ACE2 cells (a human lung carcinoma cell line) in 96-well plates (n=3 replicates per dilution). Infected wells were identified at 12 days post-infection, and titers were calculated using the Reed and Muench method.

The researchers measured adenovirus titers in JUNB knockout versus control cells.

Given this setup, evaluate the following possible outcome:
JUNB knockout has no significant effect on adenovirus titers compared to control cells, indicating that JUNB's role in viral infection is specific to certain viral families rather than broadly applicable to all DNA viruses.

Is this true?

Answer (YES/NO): NO